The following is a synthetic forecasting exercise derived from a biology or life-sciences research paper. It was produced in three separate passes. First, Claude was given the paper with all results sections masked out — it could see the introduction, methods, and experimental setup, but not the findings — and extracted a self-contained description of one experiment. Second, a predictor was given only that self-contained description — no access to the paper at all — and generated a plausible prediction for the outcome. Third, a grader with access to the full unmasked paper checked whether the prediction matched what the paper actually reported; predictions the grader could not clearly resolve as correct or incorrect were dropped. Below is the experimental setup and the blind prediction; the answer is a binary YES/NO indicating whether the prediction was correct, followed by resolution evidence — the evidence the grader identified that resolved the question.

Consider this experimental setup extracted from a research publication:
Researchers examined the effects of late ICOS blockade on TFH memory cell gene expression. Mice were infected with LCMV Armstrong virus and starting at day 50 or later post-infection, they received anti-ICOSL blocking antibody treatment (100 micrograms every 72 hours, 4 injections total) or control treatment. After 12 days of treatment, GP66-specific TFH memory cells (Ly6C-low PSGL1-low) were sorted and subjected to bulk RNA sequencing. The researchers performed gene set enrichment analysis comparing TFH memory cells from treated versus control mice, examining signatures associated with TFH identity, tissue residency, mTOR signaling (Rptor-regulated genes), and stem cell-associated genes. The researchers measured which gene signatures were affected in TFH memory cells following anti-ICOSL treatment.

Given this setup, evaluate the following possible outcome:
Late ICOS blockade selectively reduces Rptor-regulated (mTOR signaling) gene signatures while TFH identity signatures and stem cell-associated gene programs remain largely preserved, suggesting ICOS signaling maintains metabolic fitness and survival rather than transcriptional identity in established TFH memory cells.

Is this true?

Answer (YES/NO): NO